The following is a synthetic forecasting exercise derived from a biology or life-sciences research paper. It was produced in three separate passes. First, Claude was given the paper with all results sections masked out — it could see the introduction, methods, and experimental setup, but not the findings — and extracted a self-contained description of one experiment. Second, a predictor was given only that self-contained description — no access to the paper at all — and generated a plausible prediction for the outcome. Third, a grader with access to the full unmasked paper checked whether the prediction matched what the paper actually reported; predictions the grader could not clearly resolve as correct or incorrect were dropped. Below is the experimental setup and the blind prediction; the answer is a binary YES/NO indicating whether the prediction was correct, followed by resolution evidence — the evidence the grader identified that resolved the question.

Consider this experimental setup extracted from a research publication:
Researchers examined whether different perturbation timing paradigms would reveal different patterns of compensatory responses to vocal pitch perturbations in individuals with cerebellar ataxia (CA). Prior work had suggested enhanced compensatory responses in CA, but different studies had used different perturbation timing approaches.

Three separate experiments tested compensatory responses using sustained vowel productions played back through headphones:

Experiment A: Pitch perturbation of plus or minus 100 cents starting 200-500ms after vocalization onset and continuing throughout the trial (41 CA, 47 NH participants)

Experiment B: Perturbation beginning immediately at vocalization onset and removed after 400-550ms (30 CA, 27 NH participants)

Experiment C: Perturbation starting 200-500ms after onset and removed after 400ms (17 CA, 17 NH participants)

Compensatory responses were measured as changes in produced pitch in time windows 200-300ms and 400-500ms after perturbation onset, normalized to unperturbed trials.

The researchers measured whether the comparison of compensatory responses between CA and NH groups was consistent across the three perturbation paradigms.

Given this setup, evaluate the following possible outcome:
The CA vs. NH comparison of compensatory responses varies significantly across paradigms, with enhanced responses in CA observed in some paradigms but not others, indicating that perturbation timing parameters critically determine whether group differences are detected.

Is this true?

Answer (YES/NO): NO